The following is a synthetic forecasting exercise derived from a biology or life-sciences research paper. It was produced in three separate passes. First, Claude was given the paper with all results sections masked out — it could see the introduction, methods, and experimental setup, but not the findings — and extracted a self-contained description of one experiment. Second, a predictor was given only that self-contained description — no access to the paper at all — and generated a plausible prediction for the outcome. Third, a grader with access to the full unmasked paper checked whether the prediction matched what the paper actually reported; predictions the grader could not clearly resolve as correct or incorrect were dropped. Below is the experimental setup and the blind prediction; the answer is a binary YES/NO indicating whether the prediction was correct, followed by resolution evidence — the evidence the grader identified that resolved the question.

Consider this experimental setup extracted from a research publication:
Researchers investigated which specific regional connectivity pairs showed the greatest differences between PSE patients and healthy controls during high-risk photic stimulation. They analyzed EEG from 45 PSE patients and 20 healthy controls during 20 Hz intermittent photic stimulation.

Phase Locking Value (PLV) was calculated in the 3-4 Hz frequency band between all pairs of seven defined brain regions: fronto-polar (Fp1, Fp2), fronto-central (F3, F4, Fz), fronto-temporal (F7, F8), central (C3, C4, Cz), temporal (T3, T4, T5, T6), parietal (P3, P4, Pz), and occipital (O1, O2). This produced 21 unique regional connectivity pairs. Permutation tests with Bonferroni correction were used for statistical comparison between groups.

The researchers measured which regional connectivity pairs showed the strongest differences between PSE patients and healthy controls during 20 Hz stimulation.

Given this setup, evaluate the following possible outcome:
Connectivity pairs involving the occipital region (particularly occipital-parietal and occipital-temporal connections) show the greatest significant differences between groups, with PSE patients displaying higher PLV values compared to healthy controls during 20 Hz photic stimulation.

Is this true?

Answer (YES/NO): NO